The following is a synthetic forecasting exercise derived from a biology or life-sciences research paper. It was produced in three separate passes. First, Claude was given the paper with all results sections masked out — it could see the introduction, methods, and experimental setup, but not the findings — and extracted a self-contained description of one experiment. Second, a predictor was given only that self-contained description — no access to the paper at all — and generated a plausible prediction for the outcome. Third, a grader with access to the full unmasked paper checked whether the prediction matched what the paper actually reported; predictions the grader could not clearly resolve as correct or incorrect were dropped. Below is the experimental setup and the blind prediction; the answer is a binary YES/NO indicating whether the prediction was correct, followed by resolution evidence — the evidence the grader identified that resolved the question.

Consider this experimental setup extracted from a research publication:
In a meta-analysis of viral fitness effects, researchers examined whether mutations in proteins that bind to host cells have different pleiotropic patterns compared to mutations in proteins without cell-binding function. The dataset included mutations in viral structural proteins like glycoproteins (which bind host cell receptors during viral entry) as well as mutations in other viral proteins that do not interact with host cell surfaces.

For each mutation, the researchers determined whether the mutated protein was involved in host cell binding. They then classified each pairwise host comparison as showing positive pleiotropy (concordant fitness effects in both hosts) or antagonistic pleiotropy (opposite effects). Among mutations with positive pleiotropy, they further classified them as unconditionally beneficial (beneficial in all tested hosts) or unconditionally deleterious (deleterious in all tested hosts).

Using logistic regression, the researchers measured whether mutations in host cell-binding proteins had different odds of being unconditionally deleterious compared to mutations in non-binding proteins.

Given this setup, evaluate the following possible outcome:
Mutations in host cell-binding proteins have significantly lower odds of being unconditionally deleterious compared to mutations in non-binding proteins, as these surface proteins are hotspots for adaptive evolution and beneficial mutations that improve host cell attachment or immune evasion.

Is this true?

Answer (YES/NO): NO